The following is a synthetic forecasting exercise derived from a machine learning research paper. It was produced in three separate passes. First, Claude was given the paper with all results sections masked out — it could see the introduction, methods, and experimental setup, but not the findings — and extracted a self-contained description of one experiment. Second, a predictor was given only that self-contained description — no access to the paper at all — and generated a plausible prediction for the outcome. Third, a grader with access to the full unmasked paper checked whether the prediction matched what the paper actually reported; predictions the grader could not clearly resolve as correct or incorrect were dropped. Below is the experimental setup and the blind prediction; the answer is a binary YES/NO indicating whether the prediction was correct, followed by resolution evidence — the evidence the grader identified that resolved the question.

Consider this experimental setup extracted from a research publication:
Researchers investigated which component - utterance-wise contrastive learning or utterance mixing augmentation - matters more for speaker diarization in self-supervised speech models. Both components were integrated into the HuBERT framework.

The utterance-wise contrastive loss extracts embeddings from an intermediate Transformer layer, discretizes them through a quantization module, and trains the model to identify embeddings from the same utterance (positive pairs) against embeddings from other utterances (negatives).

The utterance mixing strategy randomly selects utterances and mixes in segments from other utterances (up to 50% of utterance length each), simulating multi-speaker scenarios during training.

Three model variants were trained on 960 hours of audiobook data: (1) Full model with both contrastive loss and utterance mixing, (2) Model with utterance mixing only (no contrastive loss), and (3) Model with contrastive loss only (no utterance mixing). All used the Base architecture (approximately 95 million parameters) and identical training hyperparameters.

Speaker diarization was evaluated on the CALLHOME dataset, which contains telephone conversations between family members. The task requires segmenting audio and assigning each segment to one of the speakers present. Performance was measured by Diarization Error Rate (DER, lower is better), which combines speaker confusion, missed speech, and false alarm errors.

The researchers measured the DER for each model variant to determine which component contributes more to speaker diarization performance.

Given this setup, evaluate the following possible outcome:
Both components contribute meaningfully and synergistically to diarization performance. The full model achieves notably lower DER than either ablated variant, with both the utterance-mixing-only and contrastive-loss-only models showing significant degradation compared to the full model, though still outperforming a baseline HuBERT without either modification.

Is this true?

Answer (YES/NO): NO